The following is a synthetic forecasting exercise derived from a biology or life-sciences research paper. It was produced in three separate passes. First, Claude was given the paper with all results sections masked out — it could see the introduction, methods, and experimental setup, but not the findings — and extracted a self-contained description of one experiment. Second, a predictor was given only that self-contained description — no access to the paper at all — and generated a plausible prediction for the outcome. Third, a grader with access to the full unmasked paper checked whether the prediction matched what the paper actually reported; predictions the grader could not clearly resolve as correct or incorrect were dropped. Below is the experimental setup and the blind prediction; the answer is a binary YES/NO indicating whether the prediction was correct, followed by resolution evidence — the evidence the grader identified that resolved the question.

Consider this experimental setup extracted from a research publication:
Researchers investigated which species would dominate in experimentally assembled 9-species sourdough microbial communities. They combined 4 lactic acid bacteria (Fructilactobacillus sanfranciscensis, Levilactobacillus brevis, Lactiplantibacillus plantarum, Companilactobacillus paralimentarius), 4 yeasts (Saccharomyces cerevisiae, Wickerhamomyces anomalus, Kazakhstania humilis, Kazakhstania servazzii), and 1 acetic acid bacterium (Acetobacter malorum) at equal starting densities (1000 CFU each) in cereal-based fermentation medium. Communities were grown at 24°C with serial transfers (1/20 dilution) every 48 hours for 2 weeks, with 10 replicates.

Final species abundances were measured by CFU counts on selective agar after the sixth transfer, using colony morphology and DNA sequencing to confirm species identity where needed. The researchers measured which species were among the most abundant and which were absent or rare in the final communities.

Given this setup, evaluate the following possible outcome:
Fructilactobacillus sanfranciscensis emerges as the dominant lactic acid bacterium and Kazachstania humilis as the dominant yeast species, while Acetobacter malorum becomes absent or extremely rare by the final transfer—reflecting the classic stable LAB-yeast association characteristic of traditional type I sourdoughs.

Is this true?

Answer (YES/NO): NO